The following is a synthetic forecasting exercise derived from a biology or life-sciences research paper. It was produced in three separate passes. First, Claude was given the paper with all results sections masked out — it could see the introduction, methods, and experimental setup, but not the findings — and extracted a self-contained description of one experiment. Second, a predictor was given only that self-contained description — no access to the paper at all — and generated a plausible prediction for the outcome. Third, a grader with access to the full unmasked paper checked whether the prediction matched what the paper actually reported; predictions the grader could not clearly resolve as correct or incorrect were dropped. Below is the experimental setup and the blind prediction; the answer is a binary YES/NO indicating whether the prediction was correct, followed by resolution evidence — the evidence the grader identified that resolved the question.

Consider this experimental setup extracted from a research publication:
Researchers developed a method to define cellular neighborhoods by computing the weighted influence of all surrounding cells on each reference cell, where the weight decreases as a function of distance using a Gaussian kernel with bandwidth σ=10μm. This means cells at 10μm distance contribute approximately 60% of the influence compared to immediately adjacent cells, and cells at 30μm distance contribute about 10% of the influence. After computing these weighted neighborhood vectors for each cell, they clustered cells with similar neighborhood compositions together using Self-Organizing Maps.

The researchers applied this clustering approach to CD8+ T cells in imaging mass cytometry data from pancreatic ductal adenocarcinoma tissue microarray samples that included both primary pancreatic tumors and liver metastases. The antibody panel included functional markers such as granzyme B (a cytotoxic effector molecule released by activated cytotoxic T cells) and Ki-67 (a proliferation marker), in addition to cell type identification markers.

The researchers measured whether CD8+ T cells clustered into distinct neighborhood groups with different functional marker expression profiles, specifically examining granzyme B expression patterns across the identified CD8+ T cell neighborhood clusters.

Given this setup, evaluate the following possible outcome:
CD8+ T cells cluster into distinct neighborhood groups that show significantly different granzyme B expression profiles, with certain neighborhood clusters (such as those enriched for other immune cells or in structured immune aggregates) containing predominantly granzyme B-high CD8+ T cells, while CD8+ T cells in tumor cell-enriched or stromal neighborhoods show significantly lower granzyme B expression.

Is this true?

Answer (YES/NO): NO